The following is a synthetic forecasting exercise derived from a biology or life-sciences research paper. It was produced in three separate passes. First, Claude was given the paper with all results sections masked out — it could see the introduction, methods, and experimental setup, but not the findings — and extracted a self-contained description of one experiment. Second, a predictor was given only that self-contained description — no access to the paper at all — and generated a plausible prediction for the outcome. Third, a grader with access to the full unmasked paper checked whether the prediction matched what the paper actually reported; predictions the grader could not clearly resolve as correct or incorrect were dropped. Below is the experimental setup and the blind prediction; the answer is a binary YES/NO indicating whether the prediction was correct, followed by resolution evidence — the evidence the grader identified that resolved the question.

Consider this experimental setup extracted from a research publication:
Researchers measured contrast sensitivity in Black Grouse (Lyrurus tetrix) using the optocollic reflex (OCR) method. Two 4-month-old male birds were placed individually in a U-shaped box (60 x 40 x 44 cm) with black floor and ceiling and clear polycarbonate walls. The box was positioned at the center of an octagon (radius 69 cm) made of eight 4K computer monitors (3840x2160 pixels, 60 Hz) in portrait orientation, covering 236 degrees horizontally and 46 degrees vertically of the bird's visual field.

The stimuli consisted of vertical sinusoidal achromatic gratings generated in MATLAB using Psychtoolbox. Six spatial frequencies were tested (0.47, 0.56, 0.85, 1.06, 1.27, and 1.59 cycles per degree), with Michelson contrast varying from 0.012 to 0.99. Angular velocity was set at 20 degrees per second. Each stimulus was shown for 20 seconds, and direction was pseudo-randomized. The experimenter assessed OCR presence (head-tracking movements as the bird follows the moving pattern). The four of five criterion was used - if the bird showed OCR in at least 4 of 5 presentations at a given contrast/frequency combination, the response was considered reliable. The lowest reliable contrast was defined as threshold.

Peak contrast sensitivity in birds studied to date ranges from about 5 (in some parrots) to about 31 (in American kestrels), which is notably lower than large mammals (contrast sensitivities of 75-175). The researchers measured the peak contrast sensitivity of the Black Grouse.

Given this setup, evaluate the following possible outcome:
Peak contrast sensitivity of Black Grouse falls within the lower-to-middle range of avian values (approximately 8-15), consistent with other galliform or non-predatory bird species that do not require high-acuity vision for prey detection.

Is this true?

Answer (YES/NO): NO